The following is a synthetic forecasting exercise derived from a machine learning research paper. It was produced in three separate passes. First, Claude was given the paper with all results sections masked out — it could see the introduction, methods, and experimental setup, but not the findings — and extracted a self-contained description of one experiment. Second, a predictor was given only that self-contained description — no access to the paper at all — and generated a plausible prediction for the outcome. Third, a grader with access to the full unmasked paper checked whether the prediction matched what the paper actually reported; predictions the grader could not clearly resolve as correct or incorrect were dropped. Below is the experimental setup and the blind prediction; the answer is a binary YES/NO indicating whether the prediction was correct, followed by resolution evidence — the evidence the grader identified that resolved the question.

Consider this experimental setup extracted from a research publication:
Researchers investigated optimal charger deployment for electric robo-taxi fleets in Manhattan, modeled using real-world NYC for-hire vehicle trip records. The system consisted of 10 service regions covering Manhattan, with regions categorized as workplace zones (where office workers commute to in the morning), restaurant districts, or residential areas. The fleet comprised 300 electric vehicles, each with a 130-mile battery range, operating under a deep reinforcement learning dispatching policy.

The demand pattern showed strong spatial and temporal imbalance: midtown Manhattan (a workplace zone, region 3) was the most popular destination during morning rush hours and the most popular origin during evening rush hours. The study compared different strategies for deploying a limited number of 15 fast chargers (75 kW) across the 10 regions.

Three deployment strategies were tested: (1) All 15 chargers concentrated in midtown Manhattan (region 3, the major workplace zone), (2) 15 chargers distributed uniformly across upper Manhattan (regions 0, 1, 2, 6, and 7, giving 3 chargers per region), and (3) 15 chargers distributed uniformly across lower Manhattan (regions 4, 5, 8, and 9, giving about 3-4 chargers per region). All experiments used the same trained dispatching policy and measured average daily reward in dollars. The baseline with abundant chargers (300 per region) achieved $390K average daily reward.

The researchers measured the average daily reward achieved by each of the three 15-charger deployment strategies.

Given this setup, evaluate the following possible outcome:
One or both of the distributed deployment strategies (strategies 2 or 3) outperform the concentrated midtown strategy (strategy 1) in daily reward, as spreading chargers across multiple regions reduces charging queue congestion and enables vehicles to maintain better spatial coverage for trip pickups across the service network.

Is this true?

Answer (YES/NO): NO